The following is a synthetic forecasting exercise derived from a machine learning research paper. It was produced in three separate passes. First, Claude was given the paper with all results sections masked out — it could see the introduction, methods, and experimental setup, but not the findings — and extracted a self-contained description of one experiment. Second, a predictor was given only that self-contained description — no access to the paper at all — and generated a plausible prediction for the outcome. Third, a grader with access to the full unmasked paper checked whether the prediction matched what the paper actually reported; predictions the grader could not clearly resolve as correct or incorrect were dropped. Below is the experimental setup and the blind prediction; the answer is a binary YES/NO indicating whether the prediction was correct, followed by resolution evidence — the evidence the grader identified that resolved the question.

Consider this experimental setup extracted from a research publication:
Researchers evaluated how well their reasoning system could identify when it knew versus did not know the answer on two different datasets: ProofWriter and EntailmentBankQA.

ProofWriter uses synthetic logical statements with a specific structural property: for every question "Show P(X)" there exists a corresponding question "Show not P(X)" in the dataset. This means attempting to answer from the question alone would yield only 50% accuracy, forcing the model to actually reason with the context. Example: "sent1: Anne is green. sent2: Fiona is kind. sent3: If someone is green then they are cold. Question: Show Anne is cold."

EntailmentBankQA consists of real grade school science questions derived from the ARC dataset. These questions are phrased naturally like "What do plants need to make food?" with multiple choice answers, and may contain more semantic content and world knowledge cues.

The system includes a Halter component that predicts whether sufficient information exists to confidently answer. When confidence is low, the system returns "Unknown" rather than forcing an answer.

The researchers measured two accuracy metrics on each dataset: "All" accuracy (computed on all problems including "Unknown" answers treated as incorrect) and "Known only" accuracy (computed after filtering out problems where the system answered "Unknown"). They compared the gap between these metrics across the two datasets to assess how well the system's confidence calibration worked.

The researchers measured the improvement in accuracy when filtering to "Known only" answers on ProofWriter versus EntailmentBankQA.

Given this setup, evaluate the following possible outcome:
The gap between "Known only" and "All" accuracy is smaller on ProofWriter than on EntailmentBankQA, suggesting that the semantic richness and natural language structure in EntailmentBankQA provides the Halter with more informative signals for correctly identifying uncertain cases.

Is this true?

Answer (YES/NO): NO